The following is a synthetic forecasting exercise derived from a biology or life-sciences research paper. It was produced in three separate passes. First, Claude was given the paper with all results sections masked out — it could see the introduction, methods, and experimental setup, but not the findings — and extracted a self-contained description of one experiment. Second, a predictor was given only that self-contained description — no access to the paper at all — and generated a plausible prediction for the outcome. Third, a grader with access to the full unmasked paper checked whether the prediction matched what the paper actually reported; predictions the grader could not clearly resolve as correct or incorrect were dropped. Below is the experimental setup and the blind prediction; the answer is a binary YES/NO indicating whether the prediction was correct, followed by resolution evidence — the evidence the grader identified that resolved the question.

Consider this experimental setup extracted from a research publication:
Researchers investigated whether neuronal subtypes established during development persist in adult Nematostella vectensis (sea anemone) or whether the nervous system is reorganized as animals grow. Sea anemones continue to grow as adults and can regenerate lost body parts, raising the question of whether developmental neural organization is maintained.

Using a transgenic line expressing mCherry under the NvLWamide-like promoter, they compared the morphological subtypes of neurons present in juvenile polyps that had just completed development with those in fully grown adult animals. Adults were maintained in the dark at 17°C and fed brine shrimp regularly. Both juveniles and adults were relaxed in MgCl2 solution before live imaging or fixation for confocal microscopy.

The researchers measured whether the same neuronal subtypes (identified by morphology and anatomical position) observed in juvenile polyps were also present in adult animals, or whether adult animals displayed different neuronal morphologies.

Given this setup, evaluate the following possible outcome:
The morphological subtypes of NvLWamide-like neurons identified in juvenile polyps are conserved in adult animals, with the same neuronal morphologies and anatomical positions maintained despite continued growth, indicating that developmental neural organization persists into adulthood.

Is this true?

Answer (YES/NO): YES